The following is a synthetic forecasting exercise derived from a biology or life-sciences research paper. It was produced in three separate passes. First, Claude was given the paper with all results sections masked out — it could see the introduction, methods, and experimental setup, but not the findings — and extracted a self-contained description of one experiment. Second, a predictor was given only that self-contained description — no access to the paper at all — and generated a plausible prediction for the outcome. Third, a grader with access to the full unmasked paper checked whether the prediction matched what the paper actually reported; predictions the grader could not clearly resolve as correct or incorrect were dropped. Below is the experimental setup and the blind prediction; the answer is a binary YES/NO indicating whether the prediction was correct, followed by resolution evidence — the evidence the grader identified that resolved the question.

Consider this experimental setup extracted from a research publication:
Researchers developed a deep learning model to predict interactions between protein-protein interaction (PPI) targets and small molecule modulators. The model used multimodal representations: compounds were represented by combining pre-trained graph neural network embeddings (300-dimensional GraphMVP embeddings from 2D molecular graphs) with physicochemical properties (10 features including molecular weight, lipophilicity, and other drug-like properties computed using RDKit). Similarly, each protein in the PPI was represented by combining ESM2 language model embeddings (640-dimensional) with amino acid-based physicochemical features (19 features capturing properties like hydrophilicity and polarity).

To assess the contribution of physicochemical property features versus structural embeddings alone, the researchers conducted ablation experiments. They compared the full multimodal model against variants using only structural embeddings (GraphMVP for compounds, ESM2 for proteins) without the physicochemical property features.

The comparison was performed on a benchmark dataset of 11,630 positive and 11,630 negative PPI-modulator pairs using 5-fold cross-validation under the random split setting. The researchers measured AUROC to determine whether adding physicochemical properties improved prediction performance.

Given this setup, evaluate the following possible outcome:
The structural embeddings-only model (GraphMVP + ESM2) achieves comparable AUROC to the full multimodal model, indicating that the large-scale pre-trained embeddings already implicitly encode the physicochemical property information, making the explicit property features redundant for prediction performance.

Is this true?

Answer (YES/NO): YES